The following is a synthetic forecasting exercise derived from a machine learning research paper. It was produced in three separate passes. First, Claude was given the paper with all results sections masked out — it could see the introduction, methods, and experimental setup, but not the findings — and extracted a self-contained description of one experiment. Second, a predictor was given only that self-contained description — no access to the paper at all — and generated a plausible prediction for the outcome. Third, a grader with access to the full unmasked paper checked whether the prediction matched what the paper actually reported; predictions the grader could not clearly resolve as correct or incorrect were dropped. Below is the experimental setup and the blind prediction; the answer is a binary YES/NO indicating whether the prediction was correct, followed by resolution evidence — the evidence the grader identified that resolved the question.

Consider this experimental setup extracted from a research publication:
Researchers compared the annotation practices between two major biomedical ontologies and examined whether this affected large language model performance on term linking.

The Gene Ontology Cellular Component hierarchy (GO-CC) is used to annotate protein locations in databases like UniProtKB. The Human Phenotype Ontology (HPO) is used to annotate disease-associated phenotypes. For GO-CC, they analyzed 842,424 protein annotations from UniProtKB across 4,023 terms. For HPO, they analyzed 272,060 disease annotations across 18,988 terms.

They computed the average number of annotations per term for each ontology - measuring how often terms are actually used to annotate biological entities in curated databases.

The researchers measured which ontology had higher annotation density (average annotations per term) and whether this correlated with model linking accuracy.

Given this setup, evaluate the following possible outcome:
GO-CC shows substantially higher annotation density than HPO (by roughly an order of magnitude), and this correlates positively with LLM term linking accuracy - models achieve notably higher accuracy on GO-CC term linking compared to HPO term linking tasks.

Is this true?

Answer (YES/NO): YES